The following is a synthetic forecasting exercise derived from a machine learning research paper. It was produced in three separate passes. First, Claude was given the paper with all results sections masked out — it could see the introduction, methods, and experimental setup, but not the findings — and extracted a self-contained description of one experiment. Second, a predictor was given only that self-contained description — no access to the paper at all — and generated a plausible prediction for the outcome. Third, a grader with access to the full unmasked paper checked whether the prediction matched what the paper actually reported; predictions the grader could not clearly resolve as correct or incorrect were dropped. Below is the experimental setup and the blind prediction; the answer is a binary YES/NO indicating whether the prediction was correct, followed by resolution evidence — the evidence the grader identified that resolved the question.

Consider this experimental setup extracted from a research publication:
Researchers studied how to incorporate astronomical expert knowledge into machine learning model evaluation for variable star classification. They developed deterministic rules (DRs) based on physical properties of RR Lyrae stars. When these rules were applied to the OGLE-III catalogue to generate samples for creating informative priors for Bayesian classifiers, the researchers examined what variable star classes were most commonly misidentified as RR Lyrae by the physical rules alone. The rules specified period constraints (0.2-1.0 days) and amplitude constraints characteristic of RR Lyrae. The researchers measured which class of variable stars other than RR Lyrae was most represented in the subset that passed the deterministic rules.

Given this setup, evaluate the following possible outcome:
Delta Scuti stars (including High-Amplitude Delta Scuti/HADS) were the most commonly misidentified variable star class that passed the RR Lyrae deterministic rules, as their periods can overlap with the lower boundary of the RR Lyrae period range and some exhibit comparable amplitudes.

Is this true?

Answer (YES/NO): NO